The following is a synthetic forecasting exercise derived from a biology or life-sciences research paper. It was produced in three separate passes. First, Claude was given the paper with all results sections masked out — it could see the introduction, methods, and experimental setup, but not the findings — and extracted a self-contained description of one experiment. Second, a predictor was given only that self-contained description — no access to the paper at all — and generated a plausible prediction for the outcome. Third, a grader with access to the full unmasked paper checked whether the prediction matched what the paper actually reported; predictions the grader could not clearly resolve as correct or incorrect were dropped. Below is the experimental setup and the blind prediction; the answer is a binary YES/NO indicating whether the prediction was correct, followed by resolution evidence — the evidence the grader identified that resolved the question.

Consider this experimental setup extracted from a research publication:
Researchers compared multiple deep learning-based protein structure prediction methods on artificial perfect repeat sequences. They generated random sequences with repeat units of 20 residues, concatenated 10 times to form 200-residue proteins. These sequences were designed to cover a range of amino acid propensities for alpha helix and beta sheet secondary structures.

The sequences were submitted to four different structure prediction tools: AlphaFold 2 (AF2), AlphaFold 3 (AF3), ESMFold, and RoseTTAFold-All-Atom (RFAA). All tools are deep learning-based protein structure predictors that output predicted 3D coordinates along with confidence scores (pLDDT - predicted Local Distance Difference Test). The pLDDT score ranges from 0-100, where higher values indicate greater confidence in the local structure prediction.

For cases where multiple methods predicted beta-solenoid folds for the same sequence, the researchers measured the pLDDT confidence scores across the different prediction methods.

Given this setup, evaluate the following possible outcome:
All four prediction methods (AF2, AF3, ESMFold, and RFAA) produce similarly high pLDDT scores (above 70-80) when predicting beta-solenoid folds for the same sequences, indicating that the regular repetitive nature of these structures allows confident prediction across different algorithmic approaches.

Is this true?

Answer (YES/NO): NO